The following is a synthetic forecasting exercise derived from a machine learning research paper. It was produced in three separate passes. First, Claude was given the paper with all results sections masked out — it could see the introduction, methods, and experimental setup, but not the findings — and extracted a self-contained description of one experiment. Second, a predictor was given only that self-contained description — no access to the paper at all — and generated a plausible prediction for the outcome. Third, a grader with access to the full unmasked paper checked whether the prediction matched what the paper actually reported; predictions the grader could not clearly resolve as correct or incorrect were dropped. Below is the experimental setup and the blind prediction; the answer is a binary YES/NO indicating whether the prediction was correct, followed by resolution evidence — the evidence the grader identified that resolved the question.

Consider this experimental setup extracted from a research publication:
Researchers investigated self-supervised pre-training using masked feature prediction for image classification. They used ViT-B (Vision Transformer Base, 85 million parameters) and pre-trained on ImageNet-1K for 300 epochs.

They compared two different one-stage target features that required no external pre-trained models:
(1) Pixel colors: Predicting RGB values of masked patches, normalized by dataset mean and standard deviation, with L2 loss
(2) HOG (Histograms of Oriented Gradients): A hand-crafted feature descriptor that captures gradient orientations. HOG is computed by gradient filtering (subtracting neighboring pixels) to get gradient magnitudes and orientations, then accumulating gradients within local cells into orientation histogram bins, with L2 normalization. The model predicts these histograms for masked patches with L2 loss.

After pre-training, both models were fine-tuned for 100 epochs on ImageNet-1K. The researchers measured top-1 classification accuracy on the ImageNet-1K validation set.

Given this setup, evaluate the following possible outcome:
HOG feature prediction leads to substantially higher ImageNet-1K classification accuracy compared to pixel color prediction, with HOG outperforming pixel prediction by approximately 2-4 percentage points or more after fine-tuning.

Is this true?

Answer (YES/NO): NO